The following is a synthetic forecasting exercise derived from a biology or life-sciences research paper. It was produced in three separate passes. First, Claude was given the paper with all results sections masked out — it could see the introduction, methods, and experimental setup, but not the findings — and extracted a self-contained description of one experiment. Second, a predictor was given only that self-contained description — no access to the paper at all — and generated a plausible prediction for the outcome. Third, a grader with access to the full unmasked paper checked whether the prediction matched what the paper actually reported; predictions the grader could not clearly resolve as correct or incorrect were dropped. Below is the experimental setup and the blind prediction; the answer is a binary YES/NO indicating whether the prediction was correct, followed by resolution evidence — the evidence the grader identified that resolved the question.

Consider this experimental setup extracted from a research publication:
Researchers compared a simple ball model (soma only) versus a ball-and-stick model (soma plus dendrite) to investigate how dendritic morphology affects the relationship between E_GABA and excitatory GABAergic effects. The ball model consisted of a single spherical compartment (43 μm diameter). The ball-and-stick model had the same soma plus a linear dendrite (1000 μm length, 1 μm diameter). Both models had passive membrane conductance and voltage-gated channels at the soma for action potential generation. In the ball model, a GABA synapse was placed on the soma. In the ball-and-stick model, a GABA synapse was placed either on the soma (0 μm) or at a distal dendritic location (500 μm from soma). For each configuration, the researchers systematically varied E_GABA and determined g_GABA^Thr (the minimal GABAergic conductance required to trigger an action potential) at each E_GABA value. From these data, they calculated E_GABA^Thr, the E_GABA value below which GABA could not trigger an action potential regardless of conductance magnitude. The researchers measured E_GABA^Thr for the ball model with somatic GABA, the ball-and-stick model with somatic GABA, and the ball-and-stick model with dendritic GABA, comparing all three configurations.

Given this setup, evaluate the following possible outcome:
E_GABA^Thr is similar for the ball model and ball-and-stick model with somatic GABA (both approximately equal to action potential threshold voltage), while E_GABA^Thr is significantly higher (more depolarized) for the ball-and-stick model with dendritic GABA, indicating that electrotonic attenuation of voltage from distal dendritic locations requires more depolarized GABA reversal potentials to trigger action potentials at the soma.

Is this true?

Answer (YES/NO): YES